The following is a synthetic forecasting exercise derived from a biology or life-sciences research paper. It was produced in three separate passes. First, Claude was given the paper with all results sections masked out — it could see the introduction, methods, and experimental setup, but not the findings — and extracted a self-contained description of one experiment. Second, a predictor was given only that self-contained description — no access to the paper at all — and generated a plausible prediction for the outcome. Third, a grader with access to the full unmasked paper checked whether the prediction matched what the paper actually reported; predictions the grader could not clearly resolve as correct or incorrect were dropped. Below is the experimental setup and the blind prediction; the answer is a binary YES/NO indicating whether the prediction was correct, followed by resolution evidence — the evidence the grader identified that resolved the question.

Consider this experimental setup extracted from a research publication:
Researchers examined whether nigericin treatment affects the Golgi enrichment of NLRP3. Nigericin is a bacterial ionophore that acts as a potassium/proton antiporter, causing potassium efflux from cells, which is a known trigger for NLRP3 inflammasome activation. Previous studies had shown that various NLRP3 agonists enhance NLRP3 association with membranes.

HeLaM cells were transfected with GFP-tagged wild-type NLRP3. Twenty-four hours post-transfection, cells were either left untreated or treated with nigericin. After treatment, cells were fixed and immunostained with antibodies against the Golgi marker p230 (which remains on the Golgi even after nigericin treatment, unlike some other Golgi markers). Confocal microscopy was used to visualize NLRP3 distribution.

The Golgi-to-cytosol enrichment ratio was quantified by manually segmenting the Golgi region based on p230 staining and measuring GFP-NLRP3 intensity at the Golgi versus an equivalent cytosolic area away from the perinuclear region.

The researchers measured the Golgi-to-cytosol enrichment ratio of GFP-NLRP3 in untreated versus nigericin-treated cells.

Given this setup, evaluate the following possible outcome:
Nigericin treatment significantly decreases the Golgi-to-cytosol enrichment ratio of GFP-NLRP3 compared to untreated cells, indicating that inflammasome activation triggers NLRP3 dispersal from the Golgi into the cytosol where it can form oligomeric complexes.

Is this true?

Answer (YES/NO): NO